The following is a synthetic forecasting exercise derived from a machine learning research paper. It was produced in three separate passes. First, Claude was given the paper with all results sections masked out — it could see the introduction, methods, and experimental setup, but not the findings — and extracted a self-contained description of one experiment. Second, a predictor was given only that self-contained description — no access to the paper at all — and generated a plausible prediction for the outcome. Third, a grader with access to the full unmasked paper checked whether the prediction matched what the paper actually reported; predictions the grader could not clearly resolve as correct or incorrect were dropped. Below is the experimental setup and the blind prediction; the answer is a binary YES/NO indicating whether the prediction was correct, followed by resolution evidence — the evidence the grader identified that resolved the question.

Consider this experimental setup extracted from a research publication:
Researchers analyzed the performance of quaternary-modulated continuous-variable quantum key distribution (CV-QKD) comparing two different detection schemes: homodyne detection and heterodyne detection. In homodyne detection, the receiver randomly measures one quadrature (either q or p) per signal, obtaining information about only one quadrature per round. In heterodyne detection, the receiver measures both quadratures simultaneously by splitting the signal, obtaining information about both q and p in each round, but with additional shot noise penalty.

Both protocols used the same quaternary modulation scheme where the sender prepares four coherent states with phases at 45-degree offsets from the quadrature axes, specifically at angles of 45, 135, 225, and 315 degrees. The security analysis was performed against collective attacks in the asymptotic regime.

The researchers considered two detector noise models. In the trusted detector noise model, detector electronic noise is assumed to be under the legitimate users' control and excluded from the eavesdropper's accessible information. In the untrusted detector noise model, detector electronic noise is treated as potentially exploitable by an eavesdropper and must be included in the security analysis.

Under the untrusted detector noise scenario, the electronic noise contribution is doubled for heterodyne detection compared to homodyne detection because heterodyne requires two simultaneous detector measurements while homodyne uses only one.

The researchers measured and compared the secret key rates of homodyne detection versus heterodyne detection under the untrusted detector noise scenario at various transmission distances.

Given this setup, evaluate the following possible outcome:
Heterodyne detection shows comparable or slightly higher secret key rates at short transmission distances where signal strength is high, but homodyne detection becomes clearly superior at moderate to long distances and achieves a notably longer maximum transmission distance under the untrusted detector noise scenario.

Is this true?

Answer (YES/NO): NO